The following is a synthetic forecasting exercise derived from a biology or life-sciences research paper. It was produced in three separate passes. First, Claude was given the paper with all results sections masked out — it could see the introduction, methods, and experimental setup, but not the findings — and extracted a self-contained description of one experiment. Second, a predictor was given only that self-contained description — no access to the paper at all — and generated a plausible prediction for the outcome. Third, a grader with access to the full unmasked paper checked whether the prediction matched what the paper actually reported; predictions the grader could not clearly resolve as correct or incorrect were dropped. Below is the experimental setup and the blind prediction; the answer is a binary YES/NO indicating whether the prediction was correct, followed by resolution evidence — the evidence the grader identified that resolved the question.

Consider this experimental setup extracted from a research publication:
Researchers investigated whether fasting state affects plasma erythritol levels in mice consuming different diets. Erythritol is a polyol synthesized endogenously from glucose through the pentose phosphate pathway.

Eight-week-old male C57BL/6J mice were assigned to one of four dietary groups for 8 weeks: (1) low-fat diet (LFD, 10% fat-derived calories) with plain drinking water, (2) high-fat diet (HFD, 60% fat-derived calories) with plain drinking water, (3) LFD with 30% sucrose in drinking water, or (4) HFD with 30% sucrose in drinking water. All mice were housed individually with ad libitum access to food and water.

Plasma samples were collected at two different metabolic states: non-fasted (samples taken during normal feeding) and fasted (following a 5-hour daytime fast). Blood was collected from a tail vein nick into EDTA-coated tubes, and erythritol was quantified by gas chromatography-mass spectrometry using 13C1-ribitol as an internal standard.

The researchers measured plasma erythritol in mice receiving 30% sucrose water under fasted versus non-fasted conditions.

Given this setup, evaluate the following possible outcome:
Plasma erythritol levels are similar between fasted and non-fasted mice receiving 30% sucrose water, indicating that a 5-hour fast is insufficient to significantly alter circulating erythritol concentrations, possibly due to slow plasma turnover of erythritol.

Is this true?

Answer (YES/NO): NO